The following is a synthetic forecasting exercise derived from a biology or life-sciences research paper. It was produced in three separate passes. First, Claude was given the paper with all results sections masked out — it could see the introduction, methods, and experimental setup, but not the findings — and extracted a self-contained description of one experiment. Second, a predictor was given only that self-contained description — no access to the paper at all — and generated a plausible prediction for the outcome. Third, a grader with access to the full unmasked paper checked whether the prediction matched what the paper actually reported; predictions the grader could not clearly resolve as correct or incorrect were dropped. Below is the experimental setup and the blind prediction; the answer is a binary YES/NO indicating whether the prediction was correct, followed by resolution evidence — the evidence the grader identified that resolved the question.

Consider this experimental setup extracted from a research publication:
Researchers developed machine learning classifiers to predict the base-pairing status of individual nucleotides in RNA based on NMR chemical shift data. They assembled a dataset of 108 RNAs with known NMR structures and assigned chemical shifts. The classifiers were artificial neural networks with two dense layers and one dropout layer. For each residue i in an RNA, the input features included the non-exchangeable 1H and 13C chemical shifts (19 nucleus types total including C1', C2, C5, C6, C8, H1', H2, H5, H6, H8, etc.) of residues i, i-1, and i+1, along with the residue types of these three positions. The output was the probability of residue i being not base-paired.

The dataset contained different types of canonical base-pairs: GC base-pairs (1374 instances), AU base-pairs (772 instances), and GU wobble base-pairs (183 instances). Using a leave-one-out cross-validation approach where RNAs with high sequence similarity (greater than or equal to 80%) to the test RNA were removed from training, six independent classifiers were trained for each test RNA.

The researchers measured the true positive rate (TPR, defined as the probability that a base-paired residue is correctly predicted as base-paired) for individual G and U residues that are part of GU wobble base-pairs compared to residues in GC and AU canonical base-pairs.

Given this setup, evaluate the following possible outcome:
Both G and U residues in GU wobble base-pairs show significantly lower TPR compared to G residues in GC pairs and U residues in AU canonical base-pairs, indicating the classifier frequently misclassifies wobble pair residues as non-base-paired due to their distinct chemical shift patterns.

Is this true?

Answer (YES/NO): NO